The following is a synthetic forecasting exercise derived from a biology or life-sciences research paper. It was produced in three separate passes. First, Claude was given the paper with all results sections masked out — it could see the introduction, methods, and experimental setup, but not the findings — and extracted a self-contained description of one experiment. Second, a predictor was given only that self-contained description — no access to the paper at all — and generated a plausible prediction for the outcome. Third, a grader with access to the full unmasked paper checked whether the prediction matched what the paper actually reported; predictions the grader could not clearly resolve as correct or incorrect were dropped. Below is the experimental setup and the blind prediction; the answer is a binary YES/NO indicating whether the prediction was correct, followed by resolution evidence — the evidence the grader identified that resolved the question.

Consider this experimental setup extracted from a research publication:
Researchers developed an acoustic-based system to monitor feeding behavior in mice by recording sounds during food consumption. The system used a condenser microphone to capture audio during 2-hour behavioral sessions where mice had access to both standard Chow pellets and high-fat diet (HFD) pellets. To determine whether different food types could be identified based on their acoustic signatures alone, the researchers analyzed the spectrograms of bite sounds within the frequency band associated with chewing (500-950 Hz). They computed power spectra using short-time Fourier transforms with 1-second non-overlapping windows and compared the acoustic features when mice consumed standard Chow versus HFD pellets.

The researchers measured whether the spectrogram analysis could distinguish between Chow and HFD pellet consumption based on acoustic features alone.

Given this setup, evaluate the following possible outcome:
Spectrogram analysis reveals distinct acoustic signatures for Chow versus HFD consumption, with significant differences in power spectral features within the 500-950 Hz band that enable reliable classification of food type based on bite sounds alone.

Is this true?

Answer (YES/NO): NO